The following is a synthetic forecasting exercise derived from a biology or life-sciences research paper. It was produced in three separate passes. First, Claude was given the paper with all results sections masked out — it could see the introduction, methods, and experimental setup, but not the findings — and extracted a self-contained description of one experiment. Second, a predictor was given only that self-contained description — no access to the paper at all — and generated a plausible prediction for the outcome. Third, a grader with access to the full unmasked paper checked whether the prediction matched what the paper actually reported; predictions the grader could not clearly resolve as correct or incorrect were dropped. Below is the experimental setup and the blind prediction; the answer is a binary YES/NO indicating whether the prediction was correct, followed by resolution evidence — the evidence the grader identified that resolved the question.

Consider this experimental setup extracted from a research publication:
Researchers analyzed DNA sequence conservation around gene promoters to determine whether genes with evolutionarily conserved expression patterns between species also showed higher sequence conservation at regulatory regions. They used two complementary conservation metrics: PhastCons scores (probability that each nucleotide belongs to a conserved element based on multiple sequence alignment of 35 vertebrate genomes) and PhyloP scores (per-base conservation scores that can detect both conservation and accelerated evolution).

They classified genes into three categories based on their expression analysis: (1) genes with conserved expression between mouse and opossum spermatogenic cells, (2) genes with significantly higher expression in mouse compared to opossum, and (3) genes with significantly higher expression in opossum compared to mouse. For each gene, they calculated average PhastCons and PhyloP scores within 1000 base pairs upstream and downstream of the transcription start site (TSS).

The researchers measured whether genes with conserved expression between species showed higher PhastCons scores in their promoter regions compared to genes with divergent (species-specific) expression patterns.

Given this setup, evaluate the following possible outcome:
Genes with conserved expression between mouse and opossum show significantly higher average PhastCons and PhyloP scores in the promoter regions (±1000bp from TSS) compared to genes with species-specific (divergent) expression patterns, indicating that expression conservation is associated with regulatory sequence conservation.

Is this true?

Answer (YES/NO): NO